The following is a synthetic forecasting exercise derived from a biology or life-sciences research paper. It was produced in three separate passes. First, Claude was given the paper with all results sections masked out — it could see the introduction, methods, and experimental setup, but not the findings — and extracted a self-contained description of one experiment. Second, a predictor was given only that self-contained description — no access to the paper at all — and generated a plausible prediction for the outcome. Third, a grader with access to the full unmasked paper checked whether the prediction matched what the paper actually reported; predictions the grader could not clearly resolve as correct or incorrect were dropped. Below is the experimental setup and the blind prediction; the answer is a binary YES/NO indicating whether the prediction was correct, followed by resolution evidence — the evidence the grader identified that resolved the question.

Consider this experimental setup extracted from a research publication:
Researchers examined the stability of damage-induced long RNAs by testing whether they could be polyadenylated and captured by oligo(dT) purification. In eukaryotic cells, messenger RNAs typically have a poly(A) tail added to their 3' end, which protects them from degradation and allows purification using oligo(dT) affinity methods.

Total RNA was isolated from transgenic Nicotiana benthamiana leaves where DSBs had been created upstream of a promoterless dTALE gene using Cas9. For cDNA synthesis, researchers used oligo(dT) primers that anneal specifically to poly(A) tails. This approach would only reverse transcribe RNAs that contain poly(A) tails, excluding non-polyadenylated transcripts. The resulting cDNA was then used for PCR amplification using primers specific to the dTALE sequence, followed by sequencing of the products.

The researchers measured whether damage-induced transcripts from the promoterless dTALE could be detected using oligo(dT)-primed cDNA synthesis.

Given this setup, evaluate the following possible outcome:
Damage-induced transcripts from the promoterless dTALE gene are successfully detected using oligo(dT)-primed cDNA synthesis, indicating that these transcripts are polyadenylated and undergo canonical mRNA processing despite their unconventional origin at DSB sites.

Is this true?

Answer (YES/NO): YES